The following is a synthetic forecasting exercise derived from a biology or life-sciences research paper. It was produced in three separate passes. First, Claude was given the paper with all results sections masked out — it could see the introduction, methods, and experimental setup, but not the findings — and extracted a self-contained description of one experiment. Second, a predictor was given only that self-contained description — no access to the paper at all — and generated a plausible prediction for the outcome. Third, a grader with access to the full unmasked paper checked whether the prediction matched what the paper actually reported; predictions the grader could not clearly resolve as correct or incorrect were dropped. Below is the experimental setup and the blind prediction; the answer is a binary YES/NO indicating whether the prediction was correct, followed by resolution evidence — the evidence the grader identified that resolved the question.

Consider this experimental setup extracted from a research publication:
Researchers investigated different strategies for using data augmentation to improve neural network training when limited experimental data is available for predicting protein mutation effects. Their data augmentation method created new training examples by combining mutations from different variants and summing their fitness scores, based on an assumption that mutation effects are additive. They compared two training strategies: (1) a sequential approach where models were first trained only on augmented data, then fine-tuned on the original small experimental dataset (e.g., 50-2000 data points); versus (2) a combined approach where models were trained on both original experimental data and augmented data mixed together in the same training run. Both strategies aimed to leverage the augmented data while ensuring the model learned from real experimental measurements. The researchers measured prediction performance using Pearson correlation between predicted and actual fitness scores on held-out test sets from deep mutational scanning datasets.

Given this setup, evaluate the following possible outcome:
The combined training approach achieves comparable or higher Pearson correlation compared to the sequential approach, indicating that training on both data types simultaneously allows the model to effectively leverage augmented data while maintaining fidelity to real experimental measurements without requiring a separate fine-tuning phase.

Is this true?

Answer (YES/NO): YES